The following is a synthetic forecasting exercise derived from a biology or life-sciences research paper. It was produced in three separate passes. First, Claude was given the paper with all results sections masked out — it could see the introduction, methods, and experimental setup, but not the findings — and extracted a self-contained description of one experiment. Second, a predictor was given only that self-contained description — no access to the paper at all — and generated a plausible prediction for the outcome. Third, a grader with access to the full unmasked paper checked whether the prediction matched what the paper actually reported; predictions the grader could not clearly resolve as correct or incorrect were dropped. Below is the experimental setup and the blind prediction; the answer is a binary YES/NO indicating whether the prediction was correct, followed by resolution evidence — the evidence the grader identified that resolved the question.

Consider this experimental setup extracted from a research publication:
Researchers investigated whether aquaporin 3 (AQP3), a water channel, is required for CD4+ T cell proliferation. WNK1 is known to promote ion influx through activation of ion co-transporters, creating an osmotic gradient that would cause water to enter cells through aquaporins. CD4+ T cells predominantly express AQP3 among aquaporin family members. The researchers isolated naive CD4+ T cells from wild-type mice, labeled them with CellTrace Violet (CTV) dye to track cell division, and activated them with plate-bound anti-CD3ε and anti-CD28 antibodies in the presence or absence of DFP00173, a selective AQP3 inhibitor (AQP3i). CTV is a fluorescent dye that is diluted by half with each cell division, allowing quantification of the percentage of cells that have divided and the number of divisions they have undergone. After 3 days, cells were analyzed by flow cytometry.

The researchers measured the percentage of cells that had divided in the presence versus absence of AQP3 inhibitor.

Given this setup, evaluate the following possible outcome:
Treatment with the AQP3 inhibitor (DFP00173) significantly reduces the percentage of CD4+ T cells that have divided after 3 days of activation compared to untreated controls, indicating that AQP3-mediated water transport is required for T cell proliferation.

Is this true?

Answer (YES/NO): YES